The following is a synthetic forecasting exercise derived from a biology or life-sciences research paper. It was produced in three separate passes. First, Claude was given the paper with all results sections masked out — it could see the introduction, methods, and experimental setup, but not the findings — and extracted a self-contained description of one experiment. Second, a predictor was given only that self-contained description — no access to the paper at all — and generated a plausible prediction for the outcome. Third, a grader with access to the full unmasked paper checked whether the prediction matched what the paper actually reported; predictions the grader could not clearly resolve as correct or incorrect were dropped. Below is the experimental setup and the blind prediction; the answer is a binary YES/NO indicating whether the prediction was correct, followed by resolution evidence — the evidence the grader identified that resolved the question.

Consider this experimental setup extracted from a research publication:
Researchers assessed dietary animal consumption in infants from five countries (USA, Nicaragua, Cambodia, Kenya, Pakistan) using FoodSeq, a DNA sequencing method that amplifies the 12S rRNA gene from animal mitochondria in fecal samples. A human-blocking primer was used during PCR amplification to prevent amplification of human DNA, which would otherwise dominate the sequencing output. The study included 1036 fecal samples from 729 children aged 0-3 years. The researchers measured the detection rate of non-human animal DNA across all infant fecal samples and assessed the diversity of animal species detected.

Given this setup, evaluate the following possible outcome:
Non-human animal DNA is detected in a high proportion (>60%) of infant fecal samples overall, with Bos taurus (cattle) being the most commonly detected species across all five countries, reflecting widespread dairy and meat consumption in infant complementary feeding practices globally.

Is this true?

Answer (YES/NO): NO